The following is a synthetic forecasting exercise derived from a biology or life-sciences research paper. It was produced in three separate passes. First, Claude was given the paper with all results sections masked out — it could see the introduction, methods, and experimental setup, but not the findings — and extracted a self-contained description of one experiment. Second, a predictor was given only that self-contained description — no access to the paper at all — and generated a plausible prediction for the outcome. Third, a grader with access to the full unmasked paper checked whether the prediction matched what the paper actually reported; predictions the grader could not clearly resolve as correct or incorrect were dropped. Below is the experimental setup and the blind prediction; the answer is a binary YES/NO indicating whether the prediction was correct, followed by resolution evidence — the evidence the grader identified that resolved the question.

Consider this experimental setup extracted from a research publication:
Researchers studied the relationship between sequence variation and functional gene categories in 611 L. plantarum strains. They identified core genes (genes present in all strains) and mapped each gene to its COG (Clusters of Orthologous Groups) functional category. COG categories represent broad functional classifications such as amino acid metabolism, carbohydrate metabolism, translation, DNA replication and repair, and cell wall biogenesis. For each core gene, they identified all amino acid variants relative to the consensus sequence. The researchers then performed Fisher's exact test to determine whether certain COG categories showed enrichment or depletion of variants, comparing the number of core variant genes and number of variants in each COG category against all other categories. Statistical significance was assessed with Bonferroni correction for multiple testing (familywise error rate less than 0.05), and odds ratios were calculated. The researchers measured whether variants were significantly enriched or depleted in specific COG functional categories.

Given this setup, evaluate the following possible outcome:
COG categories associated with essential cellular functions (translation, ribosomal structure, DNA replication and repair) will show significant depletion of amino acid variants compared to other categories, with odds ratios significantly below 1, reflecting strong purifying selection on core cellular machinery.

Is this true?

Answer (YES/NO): NO